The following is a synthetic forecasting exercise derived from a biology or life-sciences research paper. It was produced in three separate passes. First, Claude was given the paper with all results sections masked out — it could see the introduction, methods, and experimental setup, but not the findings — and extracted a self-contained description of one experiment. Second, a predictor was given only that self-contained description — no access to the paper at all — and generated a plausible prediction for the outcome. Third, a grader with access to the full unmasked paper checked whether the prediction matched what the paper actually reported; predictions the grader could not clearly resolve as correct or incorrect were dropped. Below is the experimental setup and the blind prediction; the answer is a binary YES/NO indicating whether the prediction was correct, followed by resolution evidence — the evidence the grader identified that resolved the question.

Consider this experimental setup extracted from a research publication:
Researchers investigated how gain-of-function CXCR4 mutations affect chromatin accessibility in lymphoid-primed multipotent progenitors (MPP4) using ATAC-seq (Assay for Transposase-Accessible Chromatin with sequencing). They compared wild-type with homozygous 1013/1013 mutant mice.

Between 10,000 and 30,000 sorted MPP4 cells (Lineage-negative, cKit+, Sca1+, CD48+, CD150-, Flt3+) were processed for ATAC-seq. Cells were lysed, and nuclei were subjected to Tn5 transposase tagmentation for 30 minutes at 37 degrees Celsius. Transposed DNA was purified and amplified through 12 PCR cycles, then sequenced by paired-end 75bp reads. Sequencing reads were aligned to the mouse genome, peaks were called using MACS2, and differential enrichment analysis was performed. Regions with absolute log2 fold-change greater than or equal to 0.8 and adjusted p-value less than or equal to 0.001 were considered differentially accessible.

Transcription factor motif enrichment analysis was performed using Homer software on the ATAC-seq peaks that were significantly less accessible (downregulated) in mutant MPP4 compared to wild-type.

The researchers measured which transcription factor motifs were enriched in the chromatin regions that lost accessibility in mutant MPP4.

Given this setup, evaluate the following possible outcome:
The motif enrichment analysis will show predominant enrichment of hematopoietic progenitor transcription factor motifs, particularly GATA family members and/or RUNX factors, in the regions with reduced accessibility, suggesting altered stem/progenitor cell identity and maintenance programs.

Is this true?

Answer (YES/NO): NO